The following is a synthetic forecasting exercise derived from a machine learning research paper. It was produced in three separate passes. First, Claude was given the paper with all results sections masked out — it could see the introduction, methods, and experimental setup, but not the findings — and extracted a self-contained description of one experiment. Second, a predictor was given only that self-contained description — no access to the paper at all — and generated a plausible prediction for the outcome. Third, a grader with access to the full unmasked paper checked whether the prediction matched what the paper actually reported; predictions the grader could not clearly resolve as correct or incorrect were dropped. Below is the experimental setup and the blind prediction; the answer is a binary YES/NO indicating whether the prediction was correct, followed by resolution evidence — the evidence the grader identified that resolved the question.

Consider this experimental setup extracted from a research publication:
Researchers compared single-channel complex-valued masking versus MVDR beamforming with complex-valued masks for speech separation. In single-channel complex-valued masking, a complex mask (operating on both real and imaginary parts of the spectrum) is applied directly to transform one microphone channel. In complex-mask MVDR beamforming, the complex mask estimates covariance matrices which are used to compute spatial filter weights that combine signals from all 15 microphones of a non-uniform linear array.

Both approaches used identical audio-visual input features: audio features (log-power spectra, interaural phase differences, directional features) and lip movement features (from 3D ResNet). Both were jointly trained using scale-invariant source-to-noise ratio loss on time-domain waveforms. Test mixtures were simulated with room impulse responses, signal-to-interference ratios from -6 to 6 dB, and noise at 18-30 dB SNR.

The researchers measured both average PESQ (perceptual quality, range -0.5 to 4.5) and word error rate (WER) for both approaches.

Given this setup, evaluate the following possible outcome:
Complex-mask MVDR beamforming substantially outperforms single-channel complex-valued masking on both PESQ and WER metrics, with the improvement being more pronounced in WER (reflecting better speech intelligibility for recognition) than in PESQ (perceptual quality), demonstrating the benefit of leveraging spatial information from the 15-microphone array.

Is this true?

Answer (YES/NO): NO